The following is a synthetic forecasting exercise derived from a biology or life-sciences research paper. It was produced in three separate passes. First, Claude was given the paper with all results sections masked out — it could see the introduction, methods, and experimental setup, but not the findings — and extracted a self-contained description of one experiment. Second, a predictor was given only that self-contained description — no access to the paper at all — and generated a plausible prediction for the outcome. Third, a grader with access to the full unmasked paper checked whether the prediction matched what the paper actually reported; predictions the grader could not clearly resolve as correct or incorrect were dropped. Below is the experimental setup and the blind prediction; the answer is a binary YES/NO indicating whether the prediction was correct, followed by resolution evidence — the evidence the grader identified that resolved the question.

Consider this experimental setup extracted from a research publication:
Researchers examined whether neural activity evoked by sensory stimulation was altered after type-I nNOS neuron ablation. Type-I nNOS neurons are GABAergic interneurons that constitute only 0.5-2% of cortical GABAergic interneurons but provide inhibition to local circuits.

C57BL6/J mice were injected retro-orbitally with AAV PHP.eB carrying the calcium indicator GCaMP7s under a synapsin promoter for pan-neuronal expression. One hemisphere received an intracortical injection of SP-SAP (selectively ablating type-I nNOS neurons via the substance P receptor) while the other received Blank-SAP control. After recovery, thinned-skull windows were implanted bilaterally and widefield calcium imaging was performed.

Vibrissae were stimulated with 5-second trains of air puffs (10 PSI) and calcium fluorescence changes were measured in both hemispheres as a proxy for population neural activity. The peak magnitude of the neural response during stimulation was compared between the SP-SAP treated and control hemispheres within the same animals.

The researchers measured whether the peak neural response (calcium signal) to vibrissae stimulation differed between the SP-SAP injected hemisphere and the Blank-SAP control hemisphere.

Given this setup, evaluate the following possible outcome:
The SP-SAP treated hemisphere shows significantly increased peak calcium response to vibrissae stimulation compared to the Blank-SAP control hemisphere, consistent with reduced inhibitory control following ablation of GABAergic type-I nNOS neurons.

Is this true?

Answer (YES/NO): NO